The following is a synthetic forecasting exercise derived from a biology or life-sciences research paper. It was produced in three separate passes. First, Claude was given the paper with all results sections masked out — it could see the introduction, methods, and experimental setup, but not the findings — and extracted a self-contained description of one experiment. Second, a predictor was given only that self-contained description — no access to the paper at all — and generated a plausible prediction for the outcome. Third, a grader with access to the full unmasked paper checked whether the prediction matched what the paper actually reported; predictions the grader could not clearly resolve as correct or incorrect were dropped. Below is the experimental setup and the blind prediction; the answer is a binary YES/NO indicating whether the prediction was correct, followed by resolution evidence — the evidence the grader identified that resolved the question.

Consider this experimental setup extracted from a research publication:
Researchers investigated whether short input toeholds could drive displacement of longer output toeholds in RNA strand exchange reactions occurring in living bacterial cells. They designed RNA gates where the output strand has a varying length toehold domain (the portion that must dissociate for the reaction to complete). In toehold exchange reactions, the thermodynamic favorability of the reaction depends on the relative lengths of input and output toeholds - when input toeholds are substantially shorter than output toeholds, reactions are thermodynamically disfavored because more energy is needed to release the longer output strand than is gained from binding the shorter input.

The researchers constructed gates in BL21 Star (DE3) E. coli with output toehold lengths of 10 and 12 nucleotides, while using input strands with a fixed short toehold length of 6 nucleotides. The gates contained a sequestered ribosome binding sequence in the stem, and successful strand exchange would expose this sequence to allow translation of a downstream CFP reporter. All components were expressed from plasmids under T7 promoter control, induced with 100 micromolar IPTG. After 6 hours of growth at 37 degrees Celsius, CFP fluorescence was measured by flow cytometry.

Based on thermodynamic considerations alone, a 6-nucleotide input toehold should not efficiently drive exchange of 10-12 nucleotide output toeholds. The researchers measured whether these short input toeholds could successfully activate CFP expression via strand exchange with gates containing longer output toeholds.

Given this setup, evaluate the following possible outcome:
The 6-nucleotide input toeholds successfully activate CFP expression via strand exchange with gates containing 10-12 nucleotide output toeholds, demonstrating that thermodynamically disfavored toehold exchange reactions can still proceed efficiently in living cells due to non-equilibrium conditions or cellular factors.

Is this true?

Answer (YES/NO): YES